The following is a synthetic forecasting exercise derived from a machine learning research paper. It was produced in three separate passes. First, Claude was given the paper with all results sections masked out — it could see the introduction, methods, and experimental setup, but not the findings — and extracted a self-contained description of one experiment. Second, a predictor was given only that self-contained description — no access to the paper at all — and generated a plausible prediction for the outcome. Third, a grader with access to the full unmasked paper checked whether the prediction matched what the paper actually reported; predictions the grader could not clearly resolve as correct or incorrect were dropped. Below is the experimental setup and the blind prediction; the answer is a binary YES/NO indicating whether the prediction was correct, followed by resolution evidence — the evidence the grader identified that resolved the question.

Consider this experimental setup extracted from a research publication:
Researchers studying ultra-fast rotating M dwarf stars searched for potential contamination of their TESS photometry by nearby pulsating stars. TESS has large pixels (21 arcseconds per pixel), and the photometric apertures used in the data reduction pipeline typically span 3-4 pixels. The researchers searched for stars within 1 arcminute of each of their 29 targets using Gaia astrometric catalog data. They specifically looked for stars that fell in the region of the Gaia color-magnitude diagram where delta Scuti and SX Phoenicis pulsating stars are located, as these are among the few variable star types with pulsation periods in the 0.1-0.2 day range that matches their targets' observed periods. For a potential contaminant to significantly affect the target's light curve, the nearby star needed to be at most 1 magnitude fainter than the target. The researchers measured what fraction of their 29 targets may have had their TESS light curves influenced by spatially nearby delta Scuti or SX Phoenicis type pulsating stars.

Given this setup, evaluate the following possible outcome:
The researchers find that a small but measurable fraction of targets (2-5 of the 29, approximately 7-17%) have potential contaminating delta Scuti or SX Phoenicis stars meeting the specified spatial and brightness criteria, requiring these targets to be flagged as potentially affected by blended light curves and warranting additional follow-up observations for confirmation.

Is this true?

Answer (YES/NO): NO